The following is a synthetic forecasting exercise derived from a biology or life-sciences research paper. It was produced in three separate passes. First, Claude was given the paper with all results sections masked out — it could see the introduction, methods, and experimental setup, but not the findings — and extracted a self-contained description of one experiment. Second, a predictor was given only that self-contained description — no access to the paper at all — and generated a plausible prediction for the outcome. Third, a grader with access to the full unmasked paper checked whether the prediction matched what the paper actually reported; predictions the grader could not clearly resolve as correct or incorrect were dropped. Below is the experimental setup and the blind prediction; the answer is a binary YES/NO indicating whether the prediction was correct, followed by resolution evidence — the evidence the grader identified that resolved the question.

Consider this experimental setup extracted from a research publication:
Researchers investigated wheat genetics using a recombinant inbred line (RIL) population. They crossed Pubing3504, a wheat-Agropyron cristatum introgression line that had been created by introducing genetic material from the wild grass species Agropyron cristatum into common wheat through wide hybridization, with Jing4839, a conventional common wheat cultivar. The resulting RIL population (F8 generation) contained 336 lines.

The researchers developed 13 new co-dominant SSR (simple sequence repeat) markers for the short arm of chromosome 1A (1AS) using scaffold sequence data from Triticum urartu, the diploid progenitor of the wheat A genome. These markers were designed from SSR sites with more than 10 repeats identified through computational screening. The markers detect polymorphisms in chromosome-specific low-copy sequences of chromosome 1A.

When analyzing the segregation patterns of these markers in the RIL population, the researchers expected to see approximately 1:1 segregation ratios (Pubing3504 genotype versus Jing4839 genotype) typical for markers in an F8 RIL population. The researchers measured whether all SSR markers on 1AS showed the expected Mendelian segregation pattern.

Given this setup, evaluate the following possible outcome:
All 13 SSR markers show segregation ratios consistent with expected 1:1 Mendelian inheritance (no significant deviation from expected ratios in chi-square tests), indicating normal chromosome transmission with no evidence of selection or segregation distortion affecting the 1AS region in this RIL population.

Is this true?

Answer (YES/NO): NO